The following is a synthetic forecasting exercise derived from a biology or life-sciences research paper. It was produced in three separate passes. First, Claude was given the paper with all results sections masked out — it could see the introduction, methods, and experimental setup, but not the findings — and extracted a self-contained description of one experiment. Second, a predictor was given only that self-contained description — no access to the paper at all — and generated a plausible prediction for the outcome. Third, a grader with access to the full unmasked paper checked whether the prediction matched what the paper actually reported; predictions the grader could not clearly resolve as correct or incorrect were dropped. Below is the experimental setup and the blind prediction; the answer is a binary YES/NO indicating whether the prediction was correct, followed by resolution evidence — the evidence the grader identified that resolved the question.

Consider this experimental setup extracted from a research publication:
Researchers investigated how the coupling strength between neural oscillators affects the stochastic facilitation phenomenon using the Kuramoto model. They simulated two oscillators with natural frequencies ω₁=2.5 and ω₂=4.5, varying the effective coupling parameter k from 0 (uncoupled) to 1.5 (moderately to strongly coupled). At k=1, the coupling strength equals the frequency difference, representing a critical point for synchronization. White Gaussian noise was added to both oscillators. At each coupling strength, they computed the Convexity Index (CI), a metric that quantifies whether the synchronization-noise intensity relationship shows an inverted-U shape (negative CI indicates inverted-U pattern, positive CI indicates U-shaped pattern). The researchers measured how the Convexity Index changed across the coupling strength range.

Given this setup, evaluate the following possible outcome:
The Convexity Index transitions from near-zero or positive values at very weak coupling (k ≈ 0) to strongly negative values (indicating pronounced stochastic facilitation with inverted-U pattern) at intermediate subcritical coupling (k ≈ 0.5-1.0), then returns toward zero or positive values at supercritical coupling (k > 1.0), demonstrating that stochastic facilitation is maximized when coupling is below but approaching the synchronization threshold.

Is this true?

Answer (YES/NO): YES